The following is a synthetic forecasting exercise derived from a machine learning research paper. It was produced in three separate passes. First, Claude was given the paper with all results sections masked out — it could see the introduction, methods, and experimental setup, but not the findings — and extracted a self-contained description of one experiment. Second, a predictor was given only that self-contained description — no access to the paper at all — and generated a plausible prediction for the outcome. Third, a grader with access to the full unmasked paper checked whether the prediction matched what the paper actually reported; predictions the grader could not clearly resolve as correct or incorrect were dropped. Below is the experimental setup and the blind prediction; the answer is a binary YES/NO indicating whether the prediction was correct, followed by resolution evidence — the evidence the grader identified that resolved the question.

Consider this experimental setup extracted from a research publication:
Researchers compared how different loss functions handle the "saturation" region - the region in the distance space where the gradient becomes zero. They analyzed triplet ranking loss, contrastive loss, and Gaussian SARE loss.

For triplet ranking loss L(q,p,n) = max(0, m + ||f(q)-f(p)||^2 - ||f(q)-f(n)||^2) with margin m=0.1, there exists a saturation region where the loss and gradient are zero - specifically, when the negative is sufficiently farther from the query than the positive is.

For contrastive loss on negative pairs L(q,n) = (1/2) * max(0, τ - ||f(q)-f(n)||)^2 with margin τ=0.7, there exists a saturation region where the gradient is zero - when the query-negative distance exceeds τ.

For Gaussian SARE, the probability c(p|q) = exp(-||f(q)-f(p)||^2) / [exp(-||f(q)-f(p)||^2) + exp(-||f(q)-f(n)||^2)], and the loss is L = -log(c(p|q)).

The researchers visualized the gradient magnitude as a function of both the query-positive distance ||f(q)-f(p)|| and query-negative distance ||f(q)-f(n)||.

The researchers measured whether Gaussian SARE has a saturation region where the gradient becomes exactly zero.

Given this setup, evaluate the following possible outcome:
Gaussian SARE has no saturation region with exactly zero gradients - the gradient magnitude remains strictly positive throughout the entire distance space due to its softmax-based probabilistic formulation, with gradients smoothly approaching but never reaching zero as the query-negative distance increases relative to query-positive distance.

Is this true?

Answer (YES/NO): YES